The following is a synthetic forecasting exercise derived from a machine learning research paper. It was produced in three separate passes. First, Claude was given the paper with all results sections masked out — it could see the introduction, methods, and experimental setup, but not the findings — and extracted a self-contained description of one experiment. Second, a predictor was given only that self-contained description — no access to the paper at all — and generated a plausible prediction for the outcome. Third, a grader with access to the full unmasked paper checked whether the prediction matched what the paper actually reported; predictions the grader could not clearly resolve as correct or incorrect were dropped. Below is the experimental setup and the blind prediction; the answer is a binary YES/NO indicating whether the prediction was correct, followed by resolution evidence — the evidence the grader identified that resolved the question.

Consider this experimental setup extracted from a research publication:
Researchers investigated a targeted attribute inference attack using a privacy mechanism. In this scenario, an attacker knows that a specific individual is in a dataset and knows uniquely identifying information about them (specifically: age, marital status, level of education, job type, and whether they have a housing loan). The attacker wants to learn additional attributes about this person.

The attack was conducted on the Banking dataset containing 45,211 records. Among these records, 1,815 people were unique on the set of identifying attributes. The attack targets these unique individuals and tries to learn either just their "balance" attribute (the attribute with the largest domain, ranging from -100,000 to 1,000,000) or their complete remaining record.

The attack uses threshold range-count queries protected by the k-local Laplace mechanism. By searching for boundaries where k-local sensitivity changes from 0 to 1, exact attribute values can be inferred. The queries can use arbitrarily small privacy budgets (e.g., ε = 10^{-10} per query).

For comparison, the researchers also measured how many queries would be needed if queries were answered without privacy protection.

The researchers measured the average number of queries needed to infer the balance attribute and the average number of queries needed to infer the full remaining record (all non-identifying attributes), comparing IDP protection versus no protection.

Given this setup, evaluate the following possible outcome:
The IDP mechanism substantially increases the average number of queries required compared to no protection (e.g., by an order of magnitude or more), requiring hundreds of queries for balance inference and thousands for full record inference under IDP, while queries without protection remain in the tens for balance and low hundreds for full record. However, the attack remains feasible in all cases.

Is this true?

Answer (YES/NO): NO